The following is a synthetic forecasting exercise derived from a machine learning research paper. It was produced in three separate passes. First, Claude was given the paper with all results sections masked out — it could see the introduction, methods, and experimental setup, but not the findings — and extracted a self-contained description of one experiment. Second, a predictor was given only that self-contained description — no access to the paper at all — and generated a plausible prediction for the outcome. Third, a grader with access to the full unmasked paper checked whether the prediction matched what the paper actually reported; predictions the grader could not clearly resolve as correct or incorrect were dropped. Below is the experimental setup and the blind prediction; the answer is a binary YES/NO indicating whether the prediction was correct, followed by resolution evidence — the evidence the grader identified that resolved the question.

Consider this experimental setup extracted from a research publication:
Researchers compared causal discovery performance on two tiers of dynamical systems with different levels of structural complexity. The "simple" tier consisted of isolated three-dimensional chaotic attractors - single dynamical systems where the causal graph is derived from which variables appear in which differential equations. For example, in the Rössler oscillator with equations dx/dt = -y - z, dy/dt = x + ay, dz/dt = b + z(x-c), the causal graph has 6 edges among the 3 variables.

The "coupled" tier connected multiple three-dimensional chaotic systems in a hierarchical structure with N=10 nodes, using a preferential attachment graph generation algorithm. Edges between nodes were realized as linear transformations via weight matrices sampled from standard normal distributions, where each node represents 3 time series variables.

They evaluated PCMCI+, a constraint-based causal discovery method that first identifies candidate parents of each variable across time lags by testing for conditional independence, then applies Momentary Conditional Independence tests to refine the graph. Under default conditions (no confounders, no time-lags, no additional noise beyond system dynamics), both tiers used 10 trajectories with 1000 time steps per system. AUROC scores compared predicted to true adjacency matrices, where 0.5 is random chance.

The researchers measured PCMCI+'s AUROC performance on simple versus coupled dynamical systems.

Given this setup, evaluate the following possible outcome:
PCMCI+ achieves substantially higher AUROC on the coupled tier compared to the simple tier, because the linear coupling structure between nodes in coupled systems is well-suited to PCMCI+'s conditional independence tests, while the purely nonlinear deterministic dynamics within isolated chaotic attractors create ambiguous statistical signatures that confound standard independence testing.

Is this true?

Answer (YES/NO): YES